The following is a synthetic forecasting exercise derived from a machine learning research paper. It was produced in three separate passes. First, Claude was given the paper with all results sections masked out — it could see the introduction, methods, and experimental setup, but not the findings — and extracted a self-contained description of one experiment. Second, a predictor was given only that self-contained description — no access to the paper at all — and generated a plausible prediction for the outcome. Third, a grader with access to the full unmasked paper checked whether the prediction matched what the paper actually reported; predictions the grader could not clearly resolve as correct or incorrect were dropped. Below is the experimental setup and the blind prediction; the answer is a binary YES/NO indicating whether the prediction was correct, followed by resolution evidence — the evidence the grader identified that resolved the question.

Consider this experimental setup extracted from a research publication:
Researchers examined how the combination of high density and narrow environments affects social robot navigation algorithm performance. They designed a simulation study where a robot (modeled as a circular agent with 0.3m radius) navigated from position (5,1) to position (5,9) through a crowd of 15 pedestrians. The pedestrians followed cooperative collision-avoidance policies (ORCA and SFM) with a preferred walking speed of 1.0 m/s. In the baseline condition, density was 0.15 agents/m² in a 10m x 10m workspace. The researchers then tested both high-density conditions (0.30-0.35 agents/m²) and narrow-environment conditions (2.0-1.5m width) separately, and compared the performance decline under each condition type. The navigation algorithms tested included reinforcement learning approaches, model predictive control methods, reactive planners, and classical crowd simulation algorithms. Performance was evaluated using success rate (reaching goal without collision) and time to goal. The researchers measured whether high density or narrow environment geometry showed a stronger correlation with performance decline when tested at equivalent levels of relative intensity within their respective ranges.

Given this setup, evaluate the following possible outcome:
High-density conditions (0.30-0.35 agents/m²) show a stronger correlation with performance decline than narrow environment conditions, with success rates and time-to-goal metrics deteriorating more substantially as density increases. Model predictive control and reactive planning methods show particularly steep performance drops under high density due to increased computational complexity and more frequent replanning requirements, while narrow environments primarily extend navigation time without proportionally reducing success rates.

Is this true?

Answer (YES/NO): NO